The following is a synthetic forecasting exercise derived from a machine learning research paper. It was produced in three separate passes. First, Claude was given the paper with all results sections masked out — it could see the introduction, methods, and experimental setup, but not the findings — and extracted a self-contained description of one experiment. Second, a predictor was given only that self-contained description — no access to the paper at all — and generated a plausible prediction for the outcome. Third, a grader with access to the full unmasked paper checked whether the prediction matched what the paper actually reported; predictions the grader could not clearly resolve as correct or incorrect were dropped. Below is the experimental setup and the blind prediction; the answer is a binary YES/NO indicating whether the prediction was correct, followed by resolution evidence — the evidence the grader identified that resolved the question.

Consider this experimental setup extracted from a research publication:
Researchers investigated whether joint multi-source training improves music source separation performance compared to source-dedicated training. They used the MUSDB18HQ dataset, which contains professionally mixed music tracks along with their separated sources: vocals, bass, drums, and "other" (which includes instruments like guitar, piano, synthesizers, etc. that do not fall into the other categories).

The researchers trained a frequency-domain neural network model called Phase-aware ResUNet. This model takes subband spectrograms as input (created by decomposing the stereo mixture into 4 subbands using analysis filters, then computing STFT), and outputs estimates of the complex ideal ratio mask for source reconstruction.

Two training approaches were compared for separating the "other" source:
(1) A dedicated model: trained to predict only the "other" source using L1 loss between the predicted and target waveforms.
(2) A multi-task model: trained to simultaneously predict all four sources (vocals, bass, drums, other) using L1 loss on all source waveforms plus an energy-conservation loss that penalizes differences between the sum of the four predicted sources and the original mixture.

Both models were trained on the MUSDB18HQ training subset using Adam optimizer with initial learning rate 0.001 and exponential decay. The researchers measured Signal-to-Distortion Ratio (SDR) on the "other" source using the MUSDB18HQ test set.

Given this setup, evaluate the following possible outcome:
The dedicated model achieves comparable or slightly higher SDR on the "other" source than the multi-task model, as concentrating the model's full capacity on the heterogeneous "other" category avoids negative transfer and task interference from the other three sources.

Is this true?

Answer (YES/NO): NO